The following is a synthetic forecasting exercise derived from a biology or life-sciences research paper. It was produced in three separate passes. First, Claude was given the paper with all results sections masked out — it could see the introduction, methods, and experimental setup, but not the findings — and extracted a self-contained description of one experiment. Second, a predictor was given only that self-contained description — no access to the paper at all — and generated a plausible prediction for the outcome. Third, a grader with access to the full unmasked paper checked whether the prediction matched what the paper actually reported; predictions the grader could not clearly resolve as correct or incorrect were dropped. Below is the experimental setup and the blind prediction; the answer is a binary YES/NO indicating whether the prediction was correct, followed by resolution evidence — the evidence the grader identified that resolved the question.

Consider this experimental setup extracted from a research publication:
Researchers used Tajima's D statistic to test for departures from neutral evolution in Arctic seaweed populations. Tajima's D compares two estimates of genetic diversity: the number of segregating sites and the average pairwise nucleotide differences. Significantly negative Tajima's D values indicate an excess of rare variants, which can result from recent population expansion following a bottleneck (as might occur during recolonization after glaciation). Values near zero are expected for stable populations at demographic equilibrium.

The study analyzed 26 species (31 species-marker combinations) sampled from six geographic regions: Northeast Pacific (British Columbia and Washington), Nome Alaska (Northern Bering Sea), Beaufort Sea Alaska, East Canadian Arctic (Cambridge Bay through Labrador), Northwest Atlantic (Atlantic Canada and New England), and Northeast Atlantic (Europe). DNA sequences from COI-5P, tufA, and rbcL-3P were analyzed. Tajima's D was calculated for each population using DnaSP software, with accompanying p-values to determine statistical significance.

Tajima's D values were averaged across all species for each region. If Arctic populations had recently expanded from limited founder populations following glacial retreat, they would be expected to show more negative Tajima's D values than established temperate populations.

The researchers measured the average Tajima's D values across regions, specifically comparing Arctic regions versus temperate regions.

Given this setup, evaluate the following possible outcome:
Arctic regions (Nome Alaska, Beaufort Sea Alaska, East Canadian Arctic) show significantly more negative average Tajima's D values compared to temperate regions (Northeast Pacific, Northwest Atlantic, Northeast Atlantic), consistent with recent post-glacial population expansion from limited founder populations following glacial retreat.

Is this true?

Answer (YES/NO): NO